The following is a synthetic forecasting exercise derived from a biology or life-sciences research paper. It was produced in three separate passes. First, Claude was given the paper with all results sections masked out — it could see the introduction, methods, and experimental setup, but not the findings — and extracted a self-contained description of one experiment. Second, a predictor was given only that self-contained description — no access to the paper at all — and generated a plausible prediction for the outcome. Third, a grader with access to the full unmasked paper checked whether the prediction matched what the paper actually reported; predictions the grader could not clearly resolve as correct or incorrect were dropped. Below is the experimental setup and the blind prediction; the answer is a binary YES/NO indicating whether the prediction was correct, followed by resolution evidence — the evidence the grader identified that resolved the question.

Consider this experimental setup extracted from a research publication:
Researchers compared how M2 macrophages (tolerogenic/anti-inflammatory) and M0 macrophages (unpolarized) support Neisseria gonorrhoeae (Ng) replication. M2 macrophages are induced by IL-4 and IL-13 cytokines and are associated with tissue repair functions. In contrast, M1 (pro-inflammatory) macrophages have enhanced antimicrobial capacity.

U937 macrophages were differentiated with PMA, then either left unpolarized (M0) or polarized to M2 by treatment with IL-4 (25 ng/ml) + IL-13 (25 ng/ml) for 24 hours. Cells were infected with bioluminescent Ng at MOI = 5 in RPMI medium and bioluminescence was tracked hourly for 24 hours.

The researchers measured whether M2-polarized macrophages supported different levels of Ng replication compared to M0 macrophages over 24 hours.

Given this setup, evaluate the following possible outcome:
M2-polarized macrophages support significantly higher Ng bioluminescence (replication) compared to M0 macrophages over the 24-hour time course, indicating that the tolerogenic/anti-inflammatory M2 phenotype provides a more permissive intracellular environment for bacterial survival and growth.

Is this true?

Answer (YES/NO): NO